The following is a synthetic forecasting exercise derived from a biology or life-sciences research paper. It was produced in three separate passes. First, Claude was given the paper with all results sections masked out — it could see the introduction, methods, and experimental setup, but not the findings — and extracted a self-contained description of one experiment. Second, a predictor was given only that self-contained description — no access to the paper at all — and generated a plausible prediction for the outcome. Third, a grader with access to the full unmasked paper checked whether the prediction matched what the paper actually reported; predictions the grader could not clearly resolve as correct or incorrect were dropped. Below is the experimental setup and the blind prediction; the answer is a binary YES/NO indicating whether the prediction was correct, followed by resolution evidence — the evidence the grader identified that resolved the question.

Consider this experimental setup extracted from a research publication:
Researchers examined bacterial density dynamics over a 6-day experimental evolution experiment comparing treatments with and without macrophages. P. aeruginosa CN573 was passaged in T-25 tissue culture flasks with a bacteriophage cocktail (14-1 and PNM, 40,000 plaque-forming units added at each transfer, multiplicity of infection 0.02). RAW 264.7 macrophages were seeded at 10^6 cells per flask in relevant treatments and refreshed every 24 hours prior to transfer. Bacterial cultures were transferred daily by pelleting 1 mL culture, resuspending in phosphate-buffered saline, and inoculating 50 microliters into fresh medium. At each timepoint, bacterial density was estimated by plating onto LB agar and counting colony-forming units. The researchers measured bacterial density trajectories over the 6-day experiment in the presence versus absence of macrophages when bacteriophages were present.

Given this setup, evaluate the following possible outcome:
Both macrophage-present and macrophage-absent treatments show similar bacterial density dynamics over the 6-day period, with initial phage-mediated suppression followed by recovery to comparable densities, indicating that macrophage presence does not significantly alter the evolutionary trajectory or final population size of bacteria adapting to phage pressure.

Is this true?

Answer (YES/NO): NO